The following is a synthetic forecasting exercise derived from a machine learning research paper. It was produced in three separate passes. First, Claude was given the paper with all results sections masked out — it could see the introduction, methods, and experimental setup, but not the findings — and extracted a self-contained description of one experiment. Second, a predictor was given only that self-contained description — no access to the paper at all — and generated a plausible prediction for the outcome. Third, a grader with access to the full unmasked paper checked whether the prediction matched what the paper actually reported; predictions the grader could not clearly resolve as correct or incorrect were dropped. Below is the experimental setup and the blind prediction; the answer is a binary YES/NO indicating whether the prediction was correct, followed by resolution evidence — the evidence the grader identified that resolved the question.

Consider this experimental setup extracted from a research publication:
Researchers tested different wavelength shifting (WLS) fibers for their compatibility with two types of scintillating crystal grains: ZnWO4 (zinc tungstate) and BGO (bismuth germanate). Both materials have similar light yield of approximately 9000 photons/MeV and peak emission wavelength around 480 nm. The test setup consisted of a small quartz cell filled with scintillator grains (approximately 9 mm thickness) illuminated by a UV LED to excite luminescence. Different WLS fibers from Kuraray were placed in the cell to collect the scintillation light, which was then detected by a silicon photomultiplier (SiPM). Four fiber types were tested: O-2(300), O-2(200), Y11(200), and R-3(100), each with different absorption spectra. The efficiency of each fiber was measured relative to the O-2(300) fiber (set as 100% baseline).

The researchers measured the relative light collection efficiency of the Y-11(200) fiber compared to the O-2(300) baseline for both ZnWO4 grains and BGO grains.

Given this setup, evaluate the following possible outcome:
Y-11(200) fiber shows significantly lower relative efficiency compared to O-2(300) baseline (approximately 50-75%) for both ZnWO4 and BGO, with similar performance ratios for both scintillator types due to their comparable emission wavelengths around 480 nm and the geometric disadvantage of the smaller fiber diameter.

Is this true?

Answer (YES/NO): NO